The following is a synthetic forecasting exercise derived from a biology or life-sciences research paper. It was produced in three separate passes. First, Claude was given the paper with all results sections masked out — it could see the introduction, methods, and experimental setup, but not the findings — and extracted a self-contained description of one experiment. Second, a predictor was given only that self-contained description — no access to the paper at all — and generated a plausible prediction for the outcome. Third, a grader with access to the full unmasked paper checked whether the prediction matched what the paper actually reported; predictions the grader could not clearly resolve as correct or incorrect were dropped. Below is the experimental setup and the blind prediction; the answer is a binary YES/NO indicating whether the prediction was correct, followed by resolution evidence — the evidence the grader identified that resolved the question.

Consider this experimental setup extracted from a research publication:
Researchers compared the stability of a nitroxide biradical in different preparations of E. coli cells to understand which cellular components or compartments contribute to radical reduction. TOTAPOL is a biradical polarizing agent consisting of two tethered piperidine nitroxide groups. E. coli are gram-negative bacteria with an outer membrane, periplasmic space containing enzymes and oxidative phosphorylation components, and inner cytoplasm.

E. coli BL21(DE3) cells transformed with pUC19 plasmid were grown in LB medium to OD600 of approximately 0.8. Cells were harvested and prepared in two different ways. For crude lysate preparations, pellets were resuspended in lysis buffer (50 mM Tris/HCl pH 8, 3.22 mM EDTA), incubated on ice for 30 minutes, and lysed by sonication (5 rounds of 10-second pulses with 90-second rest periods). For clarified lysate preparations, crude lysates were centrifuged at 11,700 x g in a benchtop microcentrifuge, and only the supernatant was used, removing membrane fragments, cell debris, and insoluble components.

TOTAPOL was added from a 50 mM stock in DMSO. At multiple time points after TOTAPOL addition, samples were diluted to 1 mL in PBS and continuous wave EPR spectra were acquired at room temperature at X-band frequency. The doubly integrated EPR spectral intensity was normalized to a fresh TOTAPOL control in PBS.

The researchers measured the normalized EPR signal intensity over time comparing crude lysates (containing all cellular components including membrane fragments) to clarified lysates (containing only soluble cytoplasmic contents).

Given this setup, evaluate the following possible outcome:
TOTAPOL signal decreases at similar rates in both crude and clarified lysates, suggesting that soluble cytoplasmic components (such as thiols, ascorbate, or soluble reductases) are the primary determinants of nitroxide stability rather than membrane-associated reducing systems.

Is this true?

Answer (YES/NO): YES